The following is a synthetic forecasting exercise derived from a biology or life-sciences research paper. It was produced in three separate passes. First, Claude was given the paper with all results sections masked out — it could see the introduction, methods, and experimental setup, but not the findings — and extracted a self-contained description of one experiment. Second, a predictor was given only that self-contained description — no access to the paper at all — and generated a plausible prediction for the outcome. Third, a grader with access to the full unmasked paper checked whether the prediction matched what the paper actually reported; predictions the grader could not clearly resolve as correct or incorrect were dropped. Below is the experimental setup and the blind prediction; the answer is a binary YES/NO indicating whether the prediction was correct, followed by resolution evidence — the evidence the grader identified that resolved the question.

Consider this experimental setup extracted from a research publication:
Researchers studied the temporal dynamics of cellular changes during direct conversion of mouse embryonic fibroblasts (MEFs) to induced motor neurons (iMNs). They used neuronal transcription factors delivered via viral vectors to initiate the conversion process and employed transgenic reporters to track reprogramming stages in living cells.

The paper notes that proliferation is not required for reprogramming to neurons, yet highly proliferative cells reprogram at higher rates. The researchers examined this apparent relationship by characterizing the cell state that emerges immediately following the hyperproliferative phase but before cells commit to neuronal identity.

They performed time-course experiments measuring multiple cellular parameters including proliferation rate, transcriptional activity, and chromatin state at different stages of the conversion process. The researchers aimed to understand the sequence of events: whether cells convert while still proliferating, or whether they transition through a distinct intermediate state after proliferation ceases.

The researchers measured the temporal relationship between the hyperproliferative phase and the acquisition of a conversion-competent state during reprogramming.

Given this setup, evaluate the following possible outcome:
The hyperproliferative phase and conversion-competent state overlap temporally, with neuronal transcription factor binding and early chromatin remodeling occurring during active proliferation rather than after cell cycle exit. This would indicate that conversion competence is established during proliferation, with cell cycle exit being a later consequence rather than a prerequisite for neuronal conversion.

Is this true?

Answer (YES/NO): NO